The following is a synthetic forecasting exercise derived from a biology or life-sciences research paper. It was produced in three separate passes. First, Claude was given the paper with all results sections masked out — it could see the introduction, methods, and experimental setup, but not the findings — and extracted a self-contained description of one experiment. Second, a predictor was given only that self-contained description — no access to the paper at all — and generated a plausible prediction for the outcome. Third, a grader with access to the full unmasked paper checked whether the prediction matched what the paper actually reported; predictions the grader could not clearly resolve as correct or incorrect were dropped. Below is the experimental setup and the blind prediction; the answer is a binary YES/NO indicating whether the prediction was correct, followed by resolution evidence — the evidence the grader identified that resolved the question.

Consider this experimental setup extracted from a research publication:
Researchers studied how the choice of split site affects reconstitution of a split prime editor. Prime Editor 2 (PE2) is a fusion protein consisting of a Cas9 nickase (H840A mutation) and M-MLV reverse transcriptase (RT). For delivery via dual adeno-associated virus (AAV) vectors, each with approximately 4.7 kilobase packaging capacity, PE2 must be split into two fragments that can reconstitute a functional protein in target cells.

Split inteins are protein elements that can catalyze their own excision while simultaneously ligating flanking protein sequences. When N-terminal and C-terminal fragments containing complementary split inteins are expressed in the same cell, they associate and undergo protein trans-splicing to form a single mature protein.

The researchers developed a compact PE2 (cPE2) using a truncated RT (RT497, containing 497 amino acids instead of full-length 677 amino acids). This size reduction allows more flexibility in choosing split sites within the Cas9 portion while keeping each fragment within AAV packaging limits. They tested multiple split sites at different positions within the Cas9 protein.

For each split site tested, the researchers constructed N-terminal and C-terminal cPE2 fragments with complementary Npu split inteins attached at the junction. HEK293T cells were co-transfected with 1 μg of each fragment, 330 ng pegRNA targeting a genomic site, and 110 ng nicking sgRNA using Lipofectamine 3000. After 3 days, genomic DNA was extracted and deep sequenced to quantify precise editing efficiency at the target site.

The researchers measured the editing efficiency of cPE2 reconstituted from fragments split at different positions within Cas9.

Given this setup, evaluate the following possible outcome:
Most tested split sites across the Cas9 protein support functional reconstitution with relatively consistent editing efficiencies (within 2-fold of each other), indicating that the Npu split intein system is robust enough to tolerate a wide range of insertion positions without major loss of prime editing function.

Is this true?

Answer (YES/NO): NO